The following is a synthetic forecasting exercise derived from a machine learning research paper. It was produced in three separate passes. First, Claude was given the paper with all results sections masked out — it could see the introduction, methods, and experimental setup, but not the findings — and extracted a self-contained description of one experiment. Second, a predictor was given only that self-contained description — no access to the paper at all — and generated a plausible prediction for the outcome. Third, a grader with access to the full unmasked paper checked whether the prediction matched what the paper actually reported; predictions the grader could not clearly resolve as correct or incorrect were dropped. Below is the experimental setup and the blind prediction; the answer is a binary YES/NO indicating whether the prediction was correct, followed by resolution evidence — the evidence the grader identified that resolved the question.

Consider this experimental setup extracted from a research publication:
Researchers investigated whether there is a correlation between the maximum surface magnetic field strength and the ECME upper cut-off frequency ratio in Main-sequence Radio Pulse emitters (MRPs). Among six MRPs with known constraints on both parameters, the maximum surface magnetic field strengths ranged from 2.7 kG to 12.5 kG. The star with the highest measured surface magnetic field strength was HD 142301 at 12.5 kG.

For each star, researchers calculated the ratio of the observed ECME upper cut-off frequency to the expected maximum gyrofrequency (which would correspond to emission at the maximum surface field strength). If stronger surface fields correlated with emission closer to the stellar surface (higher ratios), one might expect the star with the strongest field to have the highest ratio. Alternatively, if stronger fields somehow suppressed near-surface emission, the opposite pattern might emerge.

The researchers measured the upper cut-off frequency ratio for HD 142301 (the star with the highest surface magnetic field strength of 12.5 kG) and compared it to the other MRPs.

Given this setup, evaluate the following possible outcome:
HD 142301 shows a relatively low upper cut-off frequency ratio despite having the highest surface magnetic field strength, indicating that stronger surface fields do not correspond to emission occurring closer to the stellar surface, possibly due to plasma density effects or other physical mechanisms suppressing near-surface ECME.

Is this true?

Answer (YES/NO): YES